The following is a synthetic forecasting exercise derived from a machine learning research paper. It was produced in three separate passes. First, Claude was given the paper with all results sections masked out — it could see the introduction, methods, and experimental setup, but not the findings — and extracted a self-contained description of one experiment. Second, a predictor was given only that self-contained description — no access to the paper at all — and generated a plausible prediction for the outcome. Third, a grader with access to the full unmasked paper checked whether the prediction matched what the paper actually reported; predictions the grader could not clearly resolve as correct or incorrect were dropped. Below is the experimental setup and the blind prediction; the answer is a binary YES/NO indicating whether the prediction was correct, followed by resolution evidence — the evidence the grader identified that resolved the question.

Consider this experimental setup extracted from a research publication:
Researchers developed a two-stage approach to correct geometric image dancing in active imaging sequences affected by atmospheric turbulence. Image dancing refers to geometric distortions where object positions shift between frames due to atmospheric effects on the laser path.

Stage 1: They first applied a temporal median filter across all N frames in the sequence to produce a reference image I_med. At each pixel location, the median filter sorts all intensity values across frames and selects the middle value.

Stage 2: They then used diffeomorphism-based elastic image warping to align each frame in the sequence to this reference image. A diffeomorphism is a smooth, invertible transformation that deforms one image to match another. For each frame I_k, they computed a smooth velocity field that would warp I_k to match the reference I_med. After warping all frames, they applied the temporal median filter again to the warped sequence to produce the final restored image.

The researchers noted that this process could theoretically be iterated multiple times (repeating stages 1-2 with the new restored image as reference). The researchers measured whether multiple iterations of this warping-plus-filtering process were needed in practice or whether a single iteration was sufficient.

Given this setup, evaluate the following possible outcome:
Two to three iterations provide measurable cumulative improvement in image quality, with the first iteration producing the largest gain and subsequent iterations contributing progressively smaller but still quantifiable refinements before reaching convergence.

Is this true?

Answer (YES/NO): NO